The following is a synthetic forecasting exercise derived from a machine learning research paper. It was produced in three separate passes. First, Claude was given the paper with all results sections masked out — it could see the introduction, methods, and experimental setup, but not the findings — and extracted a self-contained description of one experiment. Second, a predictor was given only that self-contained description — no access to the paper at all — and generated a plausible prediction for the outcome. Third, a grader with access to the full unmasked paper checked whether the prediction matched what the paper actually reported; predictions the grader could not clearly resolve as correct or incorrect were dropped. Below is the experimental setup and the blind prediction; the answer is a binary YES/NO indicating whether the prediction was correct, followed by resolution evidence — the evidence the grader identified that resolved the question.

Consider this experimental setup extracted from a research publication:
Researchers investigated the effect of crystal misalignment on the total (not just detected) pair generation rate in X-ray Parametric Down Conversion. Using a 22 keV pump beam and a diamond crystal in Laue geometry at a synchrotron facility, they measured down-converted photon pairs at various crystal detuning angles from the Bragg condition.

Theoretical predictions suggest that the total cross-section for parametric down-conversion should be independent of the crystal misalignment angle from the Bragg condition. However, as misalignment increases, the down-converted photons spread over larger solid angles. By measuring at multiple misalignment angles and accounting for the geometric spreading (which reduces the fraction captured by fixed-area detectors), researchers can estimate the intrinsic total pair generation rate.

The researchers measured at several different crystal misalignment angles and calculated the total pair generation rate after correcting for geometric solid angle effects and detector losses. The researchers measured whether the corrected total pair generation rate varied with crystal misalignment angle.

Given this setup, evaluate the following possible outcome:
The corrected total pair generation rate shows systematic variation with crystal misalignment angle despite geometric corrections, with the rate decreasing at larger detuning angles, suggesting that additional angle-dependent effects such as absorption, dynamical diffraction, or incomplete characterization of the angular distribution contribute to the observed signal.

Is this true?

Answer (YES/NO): NO